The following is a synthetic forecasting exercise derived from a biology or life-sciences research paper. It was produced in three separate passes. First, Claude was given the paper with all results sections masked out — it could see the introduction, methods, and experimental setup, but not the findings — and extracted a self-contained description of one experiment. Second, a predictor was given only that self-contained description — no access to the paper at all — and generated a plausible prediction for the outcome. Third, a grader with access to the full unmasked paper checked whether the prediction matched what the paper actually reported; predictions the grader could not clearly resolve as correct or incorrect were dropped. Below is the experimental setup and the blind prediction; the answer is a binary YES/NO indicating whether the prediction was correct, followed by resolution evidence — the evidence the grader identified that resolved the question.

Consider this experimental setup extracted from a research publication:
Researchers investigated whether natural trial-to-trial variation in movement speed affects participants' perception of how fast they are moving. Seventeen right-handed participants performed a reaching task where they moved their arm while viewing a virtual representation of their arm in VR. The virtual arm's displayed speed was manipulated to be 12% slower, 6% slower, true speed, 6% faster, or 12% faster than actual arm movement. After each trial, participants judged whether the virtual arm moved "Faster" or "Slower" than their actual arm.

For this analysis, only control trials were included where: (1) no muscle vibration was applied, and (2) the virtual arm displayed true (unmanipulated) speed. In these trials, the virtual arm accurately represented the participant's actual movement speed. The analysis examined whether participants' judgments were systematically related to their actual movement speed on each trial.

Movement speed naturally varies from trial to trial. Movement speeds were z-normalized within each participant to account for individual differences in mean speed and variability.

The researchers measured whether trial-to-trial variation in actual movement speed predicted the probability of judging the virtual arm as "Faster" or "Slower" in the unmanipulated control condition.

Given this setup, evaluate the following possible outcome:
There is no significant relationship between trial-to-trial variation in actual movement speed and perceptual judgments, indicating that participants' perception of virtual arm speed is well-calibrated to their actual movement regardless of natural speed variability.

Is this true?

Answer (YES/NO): NO